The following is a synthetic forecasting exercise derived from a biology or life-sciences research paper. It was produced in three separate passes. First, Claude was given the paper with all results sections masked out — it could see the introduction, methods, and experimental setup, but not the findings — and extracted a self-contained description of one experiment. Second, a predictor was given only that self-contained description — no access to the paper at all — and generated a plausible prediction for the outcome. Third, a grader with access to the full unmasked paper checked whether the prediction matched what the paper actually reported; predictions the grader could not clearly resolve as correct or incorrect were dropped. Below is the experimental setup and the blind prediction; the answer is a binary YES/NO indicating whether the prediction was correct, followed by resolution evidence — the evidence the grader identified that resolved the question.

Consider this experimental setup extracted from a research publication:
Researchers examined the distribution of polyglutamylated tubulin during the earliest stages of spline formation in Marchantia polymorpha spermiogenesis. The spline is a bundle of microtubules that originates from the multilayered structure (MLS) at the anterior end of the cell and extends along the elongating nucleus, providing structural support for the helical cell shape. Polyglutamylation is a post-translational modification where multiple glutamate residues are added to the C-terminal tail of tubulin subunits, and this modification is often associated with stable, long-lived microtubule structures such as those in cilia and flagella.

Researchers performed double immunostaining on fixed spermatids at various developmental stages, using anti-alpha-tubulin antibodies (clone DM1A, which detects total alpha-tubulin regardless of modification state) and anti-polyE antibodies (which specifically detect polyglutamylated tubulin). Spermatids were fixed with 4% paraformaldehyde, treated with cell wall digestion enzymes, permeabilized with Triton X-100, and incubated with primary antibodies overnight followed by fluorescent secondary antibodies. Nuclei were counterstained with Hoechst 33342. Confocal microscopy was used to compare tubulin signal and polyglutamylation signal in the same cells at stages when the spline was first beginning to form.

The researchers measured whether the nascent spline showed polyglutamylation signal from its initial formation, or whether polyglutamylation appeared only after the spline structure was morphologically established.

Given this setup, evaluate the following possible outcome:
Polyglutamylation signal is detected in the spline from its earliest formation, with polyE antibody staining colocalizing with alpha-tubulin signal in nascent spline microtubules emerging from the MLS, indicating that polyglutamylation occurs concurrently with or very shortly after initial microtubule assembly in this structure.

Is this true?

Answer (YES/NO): NO